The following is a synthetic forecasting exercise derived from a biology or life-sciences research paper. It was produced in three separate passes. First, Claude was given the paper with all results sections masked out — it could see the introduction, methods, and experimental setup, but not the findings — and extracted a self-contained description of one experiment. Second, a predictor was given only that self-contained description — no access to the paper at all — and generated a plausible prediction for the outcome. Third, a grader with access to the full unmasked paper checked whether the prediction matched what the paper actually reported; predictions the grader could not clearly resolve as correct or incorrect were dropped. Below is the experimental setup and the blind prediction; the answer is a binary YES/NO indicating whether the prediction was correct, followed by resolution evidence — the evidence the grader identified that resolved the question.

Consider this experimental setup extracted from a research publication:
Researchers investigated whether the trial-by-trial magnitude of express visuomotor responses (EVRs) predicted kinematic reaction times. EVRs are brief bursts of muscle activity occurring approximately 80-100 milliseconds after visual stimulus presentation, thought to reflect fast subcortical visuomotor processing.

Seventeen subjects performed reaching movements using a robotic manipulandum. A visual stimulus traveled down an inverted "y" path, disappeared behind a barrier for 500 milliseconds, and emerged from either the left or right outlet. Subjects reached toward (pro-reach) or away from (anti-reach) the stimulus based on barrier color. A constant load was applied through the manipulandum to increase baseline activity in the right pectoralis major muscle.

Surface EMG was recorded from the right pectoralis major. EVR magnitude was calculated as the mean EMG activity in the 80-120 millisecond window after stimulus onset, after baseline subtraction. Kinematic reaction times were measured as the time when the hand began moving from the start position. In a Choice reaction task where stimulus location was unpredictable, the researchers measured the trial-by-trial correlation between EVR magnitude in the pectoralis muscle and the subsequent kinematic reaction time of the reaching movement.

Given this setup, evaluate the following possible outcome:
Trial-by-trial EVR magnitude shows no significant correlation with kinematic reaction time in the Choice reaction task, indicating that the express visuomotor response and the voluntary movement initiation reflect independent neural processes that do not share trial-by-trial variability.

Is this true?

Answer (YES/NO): NO